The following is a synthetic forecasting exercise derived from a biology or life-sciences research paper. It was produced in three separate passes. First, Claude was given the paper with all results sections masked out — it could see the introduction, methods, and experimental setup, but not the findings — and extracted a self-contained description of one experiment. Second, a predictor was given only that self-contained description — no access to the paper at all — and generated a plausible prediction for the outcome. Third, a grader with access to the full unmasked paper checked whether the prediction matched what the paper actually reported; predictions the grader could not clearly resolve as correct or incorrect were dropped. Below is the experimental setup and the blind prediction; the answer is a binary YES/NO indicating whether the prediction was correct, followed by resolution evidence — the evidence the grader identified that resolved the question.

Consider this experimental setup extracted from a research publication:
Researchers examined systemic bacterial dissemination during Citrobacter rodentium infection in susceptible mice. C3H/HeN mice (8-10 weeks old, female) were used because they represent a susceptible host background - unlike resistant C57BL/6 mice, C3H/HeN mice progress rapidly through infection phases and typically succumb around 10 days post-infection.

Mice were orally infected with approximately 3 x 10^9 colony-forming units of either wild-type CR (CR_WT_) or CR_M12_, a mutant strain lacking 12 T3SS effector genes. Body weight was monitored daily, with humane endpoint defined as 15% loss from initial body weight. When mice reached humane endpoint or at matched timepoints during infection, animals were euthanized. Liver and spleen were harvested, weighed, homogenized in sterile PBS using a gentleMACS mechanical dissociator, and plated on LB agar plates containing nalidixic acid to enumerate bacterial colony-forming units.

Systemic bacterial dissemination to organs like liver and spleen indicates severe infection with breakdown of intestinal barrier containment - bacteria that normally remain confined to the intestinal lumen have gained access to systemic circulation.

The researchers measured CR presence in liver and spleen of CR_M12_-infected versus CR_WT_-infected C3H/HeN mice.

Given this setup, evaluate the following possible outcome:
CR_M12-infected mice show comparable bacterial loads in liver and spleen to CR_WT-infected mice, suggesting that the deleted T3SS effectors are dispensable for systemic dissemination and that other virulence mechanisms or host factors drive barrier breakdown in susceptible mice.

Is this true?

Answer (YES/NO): YES